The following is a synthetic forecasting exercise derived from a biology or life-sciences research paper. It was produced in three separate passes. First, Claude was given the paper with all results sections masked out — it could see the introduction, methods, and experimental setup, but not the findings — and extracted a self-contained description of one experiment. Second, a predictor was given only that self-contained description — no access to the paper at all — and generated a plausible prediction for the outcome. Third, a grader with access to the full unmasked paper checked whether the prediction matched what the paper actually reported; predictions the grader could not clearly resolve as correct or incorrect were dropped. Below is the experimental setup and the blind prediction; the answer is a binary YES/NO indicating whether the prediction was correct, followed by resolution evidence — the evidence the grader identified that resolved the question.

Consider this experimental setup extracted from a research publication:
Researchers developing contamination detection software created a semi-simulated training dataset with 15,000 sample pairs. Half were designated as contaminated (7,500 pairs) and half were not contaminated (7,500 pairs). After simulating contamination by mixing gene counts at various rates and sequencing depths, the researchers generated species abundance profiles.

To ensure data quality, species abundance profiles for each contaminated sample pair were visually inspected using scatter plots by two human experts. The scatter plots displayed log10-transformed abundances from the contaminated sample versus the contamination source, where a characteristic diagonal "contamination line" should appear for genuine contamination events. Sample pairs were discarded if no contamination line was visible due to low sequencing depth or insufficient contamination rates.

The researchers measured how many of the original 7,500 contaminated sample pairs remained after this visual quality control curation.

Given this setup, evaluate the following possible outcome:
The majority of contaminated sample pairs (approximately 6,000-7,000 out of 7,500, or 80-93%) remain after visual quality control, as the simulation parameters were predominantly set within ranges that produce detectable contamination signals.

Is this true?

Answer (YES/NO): NO